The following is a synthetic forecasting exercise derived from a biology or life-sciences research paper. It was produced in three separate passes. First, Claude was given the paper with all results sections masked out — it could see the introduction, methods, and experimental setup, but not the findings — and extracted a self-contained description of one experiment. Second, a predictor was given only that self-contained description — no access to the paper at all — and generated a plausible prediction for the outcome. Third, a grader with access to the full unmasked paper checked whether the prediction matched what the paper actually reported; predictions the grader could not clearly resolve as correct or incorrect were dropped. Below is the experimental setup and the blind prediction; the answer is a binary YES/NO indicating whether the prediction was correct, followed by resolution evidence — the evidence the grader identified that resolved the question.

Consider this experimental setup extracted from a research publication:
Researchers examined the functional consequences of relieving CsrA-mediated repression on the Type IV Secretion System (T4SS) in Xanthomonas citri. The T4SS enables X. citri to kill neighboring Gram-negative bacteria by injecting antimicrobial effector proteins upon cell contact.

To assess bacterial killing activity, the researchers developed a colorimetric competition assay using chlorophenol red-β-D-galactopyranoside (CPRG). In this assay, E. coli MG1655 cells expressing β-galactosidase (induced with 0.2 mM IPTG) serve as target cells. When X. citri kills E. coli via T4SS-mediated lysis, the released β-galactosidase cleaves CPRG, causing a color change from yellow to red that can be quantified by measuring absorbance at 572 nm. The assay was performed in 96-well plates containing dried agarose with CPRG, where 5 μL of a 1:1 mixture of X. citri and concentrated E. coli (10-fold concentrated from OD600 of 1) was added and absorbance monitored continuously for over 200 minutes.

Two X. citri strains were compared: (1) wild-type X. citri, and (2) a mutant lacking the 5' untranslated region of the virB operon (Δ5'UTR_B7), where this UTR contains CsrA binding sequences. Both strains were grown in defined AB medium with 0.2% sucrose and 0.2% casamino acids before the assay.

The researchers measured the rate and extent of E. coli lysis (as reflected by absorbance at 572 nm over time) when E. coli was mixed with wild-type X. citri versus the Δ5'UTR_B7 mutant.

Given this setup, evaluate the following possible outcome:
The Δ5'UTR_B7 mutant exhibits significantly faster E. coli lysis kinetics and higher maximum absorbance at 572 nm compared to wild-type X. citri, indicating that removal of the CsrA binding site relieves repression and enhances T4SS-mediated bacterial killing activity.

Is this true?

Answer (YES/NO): YES